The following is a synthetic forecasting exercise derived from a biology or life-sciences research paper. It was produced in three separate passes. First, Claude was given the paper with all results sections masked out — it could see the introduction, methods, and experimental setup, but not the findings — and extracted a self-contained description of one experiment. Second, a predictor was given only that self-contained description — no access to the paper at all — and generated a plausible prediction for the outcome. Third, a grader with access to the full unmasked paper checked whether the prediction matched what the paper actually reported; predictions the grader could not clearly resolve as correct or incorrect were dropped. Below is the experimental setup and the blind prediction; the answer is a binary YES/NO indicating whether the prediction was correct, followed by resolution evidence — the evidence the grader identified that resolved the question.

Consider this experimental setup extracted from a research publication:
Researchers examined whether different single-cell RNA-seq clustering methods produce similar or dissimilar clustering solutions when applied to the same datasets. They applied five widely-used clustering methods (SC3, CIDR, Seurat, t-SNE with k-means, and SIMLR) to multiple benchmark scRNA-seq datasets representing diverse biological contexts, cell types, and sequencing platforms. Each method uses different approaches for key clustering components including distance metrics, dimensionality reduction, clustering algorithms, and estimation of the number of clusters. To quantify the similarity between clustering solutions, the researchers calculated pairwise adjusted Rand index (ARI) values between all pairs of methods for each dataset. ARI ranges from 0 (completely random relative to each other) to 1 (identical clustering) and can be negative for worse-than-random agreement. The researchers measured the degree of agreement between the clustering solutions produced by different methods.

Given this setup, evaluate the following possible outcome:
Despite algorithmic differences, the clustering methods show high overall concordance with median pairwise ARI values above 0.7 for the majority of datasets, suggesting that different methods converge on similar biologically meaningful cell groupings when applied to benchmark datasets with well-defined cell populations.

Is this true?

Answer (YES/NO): NO